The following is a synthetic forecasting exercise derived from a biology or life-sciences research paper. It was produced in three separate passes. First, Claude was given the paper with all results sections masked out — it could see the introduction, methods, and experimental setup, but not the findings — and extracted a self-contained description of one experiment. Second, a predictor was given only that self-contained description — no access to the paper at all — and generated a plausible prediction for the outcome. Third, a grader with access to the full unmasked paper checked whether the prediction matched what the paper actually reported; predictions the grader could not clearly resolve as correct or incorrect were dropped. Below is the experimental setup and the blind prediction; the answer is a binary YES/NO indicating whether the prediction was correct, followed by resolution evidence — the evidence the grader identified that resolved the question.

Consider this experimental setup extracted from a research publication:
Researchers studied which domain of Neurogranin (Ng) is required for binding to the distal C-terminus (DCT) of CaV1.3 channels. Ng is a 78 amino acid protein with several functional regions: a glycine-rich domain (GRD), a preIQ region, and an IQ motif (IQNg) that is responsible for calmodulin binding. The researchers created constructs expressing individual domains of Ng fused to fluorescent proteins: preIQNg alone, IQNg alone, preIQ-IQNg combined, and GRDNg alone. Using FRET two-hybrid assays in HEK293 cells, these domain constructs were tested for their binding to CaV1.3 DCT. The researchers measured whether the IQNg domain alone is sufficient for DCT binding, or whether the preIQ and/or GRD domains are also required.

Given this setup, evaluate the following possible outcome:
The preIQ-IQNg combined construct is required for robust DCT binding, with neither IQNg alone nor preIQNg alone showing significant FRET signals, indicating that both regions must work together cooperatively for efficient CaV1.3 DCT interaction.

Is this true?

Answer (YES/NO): NO